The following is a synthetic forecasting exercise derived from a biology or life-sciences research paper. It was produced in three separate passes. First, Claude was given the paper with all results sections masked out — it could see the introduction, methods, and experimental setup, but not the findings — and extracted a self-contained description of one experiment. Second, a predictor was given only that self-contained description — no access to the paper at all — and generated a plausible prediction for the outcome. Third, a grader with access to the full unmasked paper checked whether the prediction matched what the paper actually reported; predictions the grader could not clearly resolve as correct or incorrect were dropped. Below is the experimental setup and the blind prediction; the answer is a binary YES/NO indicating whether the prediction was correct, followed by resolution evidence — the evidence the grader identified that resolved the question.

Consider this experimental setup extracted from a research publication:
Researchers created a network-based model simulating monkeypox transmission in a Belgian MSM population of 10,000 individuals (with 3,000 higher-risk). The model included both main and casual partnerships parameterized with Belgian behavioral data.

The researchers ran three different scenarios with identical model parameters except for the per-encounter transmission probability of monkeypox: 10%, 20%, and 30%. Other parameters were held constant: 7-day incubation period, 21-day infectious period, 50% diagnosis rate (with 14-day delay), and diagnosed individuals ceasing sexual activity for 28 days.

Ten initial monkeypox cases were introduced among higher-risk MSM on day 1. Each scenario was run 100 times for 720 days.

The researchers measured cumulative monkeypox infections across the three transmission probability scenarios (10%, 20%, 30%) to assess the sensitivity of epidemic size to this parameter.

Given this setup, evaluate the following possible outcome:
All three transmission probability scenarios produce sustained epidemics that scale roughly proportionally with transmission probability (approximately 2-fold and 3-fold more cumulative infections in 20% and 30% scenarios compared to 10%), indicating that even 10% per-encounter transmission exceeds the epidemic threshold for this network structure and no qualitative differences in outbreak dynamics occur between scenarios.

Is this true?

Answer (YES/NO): NO